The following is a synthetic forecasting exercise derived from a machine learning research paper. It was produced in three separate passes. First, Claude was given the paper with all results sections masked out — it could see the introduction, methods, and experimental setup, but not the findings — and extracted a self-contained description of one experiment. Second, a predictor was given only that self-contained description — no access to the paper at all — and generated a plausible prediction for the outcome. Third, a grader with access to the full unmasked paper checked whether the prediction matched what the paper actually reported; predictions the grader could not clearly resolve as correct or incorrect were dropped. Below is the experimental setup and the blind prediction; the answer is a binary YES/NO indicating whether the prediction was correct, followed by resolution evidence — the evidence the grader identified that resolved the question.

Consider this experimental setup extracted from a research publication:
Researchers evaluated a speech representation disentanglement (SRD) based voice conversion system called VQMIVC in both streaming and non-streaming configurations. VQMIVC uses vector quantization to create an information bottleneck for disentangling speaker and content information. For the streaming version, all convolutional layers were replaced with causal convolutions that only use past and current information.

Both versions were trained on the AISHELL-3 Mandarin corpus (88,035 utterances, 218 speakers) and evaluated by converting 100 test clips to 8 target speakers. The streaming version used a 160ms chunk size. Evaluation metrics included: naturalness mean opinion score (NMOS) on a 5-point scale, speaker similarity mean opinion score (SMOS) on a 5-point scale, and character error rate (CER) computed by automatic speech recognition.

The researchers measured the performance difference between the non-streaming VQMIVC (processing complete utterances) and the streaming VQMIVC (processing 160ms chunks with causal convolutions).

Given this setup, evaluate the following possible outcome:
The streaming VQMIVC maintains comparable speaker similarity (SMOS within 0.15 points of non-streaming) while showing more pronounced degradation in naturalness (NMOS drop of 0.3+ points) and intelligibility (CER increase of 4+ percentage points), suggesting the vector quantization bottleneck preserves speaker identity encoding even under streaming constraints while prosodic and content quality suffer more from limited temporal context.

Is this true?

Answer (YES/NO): NO